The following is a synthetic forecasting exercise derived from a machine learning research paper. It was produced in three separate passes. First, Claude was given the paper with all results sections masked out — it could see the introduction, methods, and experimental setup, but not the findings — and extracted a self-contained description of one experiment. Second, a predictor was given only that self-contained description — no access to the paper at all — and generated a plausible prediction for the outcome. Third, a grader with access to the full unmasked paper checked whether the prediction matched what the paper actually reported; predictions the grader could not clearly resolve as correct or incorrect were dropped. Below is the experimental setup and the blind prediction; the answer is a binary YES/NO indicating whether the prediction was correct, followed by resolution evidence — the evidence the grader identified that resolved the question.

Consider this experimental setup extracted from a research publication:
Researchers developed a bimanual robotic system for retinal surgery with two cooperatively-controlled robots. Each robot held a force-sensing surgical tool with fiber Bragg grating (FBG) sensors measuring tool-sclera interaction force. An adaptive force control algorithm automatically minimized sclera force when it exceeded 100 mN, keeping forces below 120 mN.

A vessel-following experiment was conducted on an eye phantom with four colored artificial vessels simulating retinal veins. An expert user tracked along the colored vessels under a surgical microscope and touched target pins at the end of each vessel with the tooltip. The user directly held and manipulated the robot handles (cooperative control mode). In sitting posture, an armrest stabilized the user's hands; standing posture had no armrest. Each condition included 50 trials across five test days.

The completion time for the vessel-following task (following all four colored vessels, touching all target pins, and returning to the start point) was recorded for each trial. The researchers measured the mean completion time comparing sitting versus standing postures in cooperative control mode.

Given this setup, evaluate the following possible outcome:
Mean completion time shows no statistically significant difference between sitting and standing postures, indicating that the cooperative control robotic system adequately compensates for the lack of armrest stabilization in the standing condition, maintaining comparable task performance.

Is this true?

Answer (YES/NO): NO